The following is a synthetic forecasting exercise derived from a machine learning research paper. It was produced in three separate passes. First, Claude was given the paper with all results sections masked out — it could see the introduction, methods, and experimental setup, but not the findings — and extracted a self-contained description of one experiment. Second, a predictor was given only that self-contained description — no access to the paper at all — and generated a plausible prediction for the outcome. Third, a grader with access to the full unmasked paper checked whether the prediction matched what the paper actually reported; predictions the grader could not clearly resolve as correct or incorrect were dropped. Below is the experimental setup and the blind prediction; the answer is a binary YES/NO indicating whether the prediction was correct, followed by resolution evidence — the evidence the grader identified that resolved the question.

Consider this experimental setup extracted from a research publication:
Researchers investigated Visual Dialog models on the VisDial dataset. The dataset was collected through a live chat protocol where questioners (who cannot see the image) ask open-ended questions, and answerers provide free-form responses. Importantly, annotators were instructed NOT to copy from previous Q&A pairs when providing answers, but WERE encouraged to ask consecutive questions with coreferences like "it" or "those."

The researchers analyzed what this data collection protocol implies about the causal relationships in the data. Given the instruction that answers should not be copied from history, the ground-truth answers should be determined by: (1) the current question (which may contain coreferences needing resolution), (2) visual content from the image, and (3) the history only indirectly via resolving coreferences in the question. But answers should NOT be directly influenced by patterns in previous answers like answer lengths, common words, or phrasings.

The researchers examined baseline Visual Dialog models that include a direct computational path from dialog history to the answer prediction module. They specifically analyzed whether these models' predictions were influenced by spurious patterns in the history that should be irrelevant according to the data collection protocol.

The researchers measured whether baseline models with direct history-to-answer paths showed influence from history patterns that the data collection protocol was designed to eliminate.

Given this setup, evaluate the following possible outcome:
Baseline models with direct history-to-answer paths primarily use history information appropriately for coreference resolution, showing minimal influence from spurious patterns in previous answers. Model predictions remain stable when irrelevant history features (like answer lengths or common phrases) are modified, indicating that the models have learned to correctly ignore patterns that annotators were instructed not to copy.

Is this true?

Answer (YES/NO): NO